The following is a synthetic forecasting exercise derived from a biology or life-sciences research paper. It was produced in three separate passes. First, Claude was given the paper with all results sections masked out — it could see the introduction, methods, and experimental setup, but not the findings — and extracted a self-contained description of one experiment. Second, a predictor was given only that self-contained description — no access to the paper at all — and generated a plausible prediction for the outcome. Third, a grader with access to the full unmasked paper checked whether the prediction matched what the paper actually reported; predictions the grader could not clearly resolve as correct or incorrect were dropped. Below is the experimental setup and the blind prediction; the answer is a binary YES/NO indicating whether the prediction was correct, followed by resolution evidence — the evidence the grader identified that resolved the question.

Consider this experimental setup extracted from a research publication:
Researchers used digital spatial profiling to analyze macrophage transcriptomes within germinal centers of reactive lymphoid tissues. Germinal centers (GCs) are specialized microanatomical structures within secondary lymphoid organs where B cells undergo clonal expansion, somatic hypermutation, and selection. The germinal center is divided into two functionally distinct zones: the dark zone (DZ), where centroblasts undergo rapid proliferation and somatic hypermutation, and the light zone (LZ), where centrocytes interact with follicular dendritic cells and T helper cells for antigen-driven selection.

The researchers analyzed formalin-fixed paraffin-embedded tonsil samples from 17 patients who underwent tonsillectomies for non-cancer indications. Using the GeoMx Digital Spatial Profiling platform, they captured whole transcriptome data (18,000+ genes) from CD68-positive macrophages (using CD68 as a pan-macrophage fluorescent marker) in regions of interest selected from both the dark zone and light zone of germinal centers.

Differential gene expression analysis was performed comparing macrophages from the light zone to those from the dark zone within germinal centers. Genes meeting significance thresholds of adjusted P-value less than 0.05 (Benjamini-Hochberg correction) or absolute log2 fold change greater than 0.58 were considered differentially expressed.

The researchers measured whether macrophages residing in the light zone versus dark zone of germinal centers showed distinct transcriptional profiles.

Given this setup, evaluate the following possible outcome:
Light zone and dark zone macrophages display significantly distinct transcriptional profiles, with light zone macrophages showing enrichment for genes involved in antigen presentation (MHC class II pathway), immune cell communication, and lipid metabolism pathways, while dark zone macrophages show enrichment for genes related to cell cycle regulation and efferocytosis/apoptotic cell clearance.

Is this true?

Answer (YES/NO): NO